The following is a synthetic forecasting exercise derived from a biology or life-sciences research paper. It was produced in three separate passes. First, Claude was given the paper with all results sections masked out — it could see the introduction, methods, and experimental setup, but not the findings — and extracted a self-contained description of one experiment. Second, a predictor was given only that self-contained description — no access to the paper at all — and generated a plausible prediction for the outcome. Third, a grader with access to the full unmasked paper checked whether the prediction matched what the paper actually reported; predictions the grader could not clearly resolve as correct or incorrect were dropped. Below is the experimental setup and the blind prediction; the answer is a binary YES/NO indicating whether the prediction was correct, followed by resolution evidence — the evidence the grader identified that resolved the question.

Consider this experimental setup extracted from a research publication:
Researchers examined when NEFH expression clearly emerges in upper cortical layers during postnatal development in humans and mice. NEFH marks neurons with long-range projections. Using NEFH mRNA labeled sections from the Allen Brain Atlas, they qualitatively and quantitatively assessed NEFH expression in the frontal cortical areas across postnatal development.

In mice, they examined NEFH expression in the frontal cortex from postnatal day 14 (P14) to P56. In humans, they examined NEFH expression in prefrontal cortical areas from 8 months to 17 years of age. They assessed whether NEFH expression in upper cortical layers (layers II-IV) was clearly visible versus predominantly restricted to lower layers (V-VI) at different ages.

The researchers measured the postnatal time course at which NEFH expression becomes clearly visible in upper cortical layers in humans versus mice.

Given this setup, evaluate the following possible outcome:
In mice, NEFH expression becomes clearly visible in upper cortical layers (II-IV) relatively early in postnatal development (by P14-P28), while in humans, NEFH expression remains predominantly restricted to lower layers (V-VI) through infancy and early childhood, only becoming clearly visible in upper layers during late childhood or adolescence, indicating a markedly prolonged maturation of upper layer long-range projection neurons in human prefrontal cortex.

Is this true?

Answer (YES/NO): YES